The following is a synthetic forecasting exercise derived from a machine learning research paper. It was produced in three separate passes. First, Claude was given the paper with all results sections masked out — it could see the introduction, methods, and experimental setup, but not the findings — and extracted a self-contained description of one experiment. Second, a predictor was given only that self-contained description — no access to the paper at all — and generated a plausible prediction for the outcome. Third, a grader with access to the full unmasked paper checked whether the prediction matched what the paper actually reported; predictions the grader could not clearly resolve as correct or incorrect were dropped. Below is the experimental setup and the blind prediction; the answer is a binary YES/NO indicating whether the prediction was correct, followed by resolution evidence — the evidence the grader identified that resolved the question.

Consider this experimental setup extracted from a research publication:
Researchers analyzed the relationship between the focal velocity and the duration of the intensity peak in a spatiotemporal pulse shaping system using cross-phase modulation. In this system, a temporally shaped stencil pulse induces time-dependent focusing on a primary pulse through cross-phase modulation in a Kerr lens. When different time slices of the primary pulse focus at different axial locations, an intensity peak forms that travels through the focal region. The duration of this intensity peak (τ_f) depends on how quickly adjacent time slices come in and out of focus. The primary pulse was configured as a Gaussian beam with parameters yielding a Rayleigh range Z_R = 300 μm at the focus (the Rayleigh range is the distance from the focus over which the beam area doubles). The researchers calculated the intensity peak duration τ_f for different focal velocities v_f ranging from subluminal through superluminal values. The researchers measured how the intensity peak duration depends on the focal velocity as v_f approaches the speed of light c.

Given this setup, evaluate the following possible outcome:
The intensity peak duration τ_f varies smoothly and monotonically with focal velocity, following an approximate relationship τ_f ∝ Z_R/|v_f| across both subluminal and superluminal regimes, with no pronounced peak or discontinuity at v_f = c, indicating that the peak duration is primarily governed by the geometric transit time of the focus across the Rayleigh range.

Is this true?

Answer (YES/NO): NO